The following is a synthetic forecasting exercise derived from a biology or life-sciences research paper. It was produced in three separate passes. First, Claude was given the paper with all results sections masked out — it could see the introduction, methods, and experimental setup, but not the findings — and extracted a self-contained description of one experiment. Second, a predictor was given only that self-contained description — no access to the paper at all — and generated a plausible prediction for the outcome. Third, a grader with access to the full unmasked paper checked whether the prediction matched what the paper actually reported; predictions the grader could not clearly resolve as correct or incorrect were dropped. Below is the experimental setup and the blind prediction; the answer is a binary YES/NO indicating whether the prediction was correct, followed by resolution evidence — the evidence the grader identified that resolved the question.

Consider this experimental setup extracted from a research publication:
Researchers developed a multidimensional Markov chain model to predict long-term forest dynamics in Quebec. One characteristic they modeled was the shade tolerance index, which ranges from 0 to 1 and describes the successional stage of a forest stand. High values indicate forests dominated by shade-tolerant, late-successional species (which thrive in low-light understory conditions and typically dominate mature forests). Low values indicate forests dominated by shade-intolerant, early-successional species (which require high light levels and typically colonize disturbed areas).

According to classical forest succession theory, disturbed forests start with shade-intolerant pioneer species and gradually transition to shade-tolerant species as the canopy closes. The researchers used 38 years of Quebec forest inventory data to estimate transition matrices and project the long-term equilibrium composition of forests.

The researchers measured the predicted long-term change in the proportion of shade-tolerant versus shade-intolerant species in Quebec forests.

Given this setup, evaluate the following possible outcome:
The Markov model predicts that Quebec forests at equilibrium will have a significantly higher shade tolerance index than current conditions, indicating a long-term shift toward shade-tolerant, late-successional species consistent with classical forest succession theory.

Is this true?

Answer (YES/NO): NO